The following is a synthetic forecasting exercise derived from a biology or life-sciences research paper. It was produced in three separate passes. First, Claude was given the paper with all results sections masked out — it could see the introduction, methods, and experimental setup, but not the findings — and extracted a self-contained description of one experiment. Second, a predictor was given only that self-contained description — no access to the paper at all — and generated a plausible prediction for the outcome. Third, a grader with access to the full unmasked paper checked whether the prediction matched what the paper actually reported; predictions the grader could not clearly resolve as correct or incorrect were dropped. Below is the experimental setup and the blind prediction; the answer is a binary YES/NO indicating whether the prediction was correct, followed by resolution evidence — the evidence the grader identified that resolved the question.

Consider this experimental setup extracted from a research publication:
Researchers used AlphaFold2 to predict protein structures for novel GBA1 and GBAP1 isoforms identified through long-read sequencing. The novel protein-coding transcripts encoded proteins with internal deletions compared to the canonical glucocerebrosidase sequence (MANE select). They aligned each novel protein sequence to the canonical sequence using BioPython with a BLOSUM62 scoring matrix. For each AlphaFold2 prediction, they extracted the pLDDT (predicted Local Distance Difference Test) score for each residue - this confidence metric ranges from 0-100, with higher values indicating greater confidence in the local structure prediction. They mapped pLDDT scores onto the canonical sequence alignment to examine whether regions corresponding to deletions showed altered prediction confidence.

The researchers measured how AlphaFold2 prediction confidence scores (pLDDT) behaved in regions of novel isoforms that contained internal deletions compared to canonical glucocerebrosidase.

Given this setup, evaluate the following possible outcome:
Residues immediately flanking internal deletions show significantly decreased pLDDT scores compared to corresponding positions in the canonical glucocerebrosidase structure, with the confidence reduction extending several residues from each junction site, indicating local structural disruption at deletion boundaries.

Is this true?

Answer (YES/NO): YES